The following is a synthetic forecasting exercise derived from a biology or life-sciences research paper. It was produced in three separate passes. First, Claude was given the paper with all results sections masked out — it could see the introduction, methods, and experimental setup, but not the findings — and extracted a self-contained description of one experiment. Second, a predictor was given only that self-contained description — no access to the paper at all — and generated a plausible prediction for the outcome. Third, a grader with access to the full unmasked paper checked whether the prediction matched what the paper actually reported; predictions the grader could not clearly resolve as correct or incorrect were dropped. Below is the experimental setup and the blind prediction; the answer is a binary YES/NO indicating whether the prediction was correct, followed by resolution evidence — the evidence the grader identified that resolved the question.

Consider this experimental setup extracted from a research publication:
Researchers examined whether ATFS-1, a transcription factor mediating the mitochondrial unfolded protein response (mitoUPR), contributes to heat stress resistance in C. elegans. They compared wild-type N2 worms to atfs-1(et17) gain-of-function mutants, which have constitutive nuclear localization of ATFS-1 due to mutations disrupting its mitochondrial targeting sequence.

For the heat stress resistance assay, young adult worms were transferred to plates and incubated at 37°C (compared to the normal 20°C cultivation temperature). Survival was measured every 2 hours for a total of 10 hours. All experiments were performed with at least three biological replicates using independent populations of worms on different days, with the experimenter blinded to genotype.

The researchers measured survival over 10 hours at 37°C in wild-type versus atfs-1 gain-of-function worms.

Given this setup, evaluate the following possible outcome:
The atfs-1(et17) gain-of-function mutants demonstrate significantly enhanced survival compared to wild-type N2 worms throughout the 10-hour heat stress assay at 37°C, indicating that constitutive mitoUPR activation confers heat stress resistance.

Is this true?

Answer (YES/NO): NO